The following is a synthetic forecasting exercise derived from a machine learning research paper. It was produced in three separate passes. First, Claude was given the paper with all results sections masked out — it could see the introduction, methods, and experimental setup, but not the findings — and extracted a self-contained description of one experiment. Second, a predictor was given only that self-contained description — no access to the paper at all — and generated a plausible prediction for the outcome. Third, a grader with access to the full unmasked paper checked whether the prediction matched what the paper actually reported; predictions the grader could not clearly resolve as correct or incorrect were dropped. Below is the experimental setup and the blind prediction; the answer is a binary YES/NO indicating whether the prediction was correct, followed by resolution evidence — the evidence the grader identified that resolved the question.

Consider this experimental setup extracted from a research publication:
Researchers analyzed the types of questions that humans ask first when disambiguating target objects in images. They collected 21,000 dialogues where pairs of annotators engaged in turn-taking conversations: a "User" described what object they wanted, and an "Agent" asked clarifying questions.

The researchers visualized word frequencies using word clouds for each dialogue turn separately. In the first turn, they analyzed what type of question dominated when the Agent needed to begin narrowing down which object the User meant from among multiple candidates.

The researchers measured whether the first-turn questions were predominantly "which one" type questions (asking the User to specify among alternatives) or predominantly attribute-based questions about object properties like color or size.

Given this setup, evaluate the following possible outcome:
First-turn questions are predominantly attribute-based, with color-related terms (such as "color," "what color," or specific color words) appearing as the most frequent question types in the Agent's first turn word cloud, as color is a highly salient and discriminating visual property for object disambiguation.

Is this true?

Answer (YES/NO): NO